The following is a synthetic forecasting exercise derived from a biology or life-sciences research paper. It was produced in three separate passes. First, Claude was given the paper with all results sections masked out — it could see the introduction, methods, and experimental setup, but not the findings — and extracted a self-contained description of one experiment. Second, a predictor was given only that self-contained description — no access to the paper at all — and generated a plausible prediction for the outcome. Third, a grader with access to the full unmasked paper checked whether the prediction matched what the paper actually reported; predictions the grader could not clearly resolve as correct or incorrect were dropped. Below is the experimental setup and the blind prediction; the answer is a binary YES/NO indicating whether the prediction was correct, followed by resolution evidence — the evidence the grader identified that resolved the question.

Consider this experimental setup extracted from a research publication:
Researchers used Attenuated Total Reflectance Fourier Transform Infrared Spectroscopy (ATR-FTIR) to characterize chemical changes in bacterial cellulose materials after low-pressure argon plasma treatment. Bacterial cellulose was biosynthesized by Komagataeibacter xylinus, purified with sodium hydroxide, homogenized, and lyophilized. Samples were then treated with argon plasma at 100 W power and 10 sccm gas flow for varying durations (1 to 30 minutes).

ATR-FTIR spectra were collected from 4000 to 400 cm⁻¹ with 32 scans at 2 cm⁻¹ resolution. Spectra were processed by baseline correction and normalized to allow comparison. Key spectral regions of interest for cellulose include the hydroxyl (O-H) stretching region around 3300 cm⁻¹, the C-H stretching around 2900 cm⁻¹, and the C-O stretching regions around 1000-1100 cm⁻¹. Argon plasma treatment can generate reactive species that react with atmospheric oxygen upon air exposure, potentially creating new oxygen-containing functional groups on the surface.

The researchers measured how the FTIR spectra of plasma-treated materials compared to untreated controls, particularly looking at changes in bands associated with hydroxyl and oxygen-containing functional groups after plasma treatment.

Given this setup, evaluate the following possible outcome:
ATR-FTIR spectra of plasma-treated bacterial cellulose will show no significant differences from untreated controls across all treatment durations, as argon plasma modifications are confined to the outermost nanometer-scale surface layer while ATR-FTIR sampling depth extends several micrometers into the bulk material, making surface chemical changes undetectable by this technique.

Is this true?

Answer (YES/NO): NO